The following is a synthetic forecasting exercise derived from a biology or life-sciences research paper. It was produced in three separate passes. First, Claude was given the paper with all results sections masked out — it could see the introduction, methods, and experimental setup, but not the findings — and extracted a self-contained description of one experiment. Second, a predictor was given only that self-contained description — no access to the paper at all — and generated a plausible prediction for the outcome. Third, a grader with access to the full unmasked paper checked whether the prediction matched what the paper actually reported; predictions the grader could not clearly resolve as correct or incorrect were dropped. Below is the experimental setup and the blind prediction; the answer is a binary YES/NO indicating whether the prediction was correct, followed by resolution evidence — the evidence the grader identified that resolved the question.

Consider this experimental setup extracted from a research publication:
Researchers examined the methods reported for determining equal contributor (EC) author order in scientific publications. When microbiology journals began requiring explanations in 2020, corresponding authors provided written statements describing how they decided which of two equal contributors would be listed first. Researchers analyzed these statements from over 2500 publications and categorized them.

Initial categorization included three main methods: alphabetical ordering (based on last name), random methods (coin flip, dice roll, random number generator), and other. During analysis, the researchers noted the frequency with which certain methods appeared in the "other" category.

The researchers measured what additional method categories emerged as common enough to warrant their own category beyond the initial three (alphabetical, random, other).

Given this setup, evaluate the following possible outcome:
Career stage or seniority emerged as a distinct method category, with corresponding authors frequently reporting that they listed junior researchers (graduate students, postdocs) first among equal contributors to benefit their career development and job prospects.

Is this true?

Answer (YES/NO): NO